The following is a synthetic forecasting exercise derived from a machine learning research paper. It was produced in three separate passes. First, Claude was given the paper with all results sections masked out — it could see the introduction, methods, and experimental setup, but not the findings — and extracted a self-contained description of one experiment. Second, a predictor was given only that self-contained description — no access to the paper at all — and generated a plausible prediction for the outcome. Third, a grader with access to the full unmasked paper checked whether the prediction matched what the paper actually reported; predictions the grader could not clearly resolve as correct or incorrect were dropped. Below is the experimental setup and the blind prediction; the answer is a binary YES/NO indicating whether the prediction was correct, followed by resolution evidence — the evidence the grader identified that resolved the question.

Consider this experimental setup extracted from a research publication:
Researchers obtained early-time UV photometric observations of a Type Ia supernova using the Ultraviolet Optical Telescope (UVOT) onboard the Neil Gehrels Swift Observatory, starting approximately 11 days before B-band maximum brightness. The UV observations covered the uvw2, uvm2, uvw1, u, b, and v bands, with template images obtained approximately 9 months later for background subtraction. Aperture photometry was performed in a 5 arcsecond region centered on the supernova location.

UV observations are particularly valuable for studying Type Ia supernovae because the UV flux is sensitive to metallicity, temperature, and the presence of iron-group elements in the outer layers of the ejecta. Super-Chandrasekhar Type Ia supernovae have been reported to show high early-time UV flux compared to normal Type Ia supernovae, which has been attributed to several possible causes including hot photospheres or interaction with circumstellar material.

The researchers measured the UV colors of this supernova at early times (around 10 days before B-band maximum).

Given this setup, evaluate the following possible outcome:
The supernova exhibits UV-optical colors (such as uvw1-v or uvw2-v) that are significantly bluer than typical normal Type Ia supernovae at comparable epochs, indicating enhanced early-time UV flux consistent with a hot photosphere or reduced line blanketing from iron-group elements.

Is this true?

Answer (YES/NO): YES